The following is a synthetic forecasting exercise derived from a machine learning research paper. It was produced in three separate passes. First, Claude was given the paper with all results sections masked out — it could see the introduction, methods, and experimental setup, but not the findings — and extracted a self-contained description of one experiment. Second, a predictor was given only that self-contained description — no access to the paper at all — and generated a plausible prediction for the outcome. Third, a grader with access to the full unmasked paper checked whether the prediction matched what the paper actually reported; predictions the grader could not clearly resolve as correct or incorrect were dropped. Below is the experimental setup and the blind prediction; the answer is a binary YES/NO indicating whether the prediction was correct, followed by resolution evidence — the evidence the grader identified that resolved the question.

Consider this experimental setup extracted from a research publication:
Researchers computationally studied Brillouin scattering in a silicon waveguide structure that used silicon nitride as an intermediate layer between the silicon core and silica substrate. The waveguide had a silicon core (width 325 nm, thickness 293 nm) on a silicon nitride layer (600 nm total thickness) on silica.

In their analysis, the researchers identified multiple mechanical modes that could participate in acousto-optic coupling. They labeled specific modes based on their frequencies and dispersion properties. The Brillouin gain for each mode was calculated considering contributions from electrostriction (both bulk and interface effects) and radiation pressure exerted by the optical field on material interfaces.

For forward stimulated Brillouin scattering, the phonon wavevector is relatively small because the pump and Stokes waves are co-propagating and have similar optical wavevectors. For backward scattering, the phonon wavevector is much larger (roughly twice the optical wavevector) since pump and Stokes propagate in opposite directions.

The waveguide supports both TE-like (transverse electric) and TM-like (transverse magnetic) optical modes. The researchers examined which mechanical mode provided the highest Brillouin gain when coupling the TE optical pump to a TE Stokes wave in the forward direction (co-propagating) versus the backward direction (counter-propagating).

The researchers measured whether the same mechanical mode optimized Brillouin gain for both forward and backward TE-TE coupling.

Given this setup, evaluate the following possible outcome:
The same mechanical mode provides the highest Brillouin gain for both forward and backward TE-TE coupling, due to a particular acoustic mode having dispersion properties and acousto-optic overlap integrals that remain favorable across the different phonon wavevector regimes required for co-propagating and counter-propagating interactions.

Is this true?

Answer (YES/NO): NO